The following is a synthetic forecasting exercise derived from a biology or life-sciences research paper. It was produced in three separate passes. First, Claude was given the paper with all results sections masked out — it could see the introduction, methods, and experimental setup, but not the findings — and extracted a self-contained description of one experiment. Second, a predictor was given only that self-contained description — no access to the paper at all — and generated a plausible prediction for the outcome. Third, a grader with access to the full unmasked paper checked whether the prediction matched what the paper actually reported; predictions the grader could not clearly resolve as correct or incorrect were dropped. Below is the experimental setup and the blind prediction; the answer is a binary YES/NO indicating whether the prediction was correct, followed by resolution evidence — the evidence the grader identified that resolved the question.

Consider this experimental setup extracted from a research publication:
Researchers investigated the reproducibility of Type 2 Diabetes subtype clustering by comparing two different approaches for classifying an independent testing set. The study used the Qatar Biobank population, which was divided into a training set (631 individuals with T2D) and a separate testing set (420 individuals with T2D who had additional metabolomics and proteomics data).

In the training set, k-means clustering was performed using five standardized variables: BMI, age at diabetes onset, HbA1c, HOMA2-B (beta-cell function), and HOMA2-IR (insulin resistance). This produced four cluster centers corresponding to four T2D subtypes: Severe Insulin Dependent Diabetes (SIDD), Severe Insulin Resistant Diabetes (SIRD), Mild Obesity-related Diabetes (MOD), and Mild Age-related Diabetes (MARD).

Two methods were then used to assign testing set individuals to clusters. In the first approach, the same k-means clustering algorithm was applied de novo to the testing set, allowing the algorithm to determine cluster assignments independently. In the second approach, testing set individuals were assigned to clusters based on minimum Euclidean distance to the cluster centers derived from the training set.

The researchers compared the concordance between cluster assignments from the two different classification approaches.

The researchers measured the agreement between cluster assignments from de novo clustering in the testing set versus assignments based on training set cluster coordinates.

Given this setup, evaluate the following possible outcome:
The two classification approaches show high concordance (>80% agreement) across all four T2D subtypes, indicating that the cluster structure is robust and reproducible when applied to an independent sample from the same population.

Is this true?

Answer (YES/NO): YES